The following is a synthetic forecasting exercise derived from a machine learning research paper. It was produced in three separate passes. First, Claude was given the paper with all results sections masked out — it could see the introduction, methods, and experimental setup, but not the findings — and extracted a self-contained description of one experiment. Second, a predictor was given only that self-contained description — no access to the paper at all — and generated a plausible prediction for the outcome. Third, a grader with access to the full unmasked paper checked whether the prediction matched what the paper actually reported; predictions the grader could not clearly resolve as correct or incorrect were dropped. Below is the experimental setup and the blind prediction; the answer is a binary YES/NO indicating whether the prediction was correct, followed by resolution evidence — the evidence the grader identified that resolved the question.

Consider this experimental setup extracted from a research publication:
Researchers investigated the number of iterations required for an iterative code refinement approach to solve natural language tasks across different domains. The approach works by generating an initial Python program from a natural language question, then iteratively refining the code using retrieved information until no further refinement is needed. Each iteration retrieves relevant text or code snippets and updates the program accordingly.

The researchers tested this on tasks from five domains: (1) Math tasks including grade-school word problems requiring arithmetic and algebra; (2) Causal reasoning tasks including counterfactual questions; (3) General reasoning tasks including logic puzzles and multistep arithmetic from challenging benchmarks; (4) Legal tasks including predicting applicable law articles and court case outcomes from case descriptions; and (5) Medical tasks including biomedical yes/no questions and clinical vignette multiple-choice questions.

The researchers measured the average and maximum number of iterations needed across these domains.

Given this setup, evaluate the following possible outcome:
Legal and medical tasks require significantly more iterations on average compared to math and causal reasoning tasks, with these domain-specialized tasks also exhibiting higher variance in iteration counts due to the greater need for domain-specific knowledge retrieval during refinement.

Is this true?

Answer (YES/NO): NO